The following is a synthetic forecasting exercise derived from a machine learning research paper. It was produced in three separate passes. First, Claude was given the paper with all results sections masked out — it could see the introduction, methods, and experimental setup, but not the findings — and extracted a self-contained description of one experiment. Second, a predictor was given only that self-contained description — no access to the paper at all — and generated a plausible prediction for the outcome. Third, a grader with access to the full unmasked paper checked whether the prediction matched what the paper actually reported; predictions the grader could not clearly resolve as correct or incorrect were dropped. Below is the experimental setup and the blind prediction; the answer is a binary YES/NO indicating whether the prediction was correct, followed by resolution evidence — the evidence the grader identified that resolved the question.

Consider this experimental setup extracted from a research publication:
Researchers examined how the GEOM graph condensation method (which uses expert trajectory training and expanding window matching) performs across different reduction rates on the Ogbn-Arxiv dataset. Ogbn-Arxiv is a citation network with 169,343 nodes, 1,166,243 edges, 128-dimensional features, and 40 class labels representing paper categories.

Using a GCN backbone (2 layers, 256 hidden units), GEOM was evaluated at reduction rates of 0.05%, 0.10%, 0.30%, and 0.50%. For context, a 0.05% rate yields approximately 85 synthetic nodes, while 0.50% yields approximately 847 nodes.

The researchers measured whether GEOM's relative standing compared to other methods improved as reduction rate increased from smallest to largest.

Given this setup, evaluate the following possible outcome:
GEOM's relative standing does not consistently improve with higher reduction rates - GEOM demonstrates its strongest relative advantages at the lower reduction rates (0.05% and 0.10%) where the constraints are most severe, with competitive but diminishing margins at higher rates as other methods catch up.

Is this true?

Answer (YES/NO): NO